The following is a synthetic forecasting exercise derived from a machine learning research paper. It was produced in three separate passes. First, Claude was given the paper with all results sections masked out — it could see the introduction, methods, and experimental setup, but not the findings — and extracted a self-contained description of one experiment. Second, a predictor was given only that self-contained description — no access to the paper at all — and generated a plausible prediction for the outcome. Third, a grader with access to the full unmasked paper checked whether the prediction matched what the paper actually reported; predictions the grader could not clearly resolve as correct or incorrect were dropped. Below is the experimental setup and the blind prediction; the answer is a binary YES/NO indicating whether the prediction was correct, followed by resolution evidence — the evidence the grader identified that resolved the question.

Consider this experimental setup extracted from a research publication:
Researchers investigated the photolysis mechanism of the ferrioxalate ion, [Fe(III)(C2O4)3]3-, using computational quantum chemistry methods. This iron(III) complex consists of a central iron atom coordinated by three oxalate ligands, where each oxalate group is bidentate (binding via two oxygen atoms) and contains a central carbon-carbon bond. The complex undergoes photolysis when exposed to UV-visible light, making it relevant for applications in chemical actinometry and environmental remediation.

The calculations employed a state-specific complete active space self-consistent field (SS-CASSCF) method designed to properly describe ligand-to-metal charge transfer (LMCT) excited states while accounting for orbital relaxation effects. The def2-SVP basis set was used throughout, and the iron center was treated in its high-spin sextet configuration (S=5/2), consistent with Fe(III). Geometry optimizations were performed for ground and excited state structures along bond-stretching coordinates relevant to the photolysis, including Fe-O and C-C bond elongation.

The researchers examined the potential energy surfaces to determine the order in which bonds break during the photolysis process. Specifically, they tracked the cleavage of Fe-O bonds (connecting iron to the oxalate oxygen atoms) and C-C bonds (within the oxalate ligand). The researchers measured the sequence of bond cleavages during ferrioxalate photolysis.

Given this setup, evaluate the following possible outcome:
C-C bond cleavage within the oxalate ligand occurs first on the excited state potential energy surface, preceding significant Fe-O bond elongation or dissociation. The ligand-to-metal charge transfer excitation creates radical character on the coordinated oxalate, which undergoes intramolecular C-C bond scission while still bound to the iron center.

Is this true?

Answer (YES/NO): NO